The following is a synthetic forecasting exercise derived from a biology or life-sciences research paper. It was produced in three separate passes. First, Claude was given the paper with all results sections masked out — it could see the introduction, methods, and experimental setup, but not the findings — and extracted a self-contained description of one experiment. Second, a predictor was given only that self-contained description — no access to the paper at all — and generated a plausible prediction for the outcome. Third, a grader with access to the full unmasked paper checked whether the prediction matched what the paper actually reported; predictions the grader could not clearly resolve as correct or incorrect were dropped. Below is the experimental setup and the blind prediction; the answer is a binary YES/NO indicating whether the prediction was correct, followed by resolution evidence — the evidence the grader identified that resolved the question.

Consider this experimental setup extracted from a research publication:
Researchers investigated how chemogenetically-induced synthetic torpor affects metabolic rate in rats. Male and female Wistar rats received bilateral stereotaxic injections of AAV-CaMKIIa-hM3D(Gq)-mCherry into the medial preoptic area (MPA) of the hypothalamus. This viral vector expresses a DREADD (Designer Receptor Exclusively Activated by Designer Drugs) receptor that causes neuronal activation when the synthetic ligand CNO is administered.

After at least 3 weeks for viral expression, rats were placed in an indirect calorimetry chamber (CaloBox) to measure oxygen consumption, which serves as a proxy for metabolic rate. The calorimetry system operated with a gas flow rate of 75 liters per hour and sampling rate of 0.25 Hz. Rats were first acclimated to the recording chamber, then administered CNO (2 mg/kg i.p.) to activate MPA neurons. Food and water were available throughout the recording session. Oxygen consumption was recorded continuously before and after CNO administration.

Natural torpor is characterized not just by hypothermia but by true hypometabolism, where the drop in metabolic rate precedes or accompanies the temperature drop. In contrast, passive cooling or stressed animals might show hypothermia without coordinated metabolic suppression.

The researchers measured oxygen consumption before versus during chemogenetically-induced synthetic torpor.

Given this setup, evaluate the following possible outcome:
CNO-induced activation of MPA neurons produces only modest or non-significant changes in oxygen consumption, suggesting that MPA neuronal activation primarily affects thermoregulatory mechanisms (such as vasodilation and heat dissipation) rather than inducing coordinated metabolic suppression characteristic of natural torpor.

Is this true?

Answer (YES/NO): NO